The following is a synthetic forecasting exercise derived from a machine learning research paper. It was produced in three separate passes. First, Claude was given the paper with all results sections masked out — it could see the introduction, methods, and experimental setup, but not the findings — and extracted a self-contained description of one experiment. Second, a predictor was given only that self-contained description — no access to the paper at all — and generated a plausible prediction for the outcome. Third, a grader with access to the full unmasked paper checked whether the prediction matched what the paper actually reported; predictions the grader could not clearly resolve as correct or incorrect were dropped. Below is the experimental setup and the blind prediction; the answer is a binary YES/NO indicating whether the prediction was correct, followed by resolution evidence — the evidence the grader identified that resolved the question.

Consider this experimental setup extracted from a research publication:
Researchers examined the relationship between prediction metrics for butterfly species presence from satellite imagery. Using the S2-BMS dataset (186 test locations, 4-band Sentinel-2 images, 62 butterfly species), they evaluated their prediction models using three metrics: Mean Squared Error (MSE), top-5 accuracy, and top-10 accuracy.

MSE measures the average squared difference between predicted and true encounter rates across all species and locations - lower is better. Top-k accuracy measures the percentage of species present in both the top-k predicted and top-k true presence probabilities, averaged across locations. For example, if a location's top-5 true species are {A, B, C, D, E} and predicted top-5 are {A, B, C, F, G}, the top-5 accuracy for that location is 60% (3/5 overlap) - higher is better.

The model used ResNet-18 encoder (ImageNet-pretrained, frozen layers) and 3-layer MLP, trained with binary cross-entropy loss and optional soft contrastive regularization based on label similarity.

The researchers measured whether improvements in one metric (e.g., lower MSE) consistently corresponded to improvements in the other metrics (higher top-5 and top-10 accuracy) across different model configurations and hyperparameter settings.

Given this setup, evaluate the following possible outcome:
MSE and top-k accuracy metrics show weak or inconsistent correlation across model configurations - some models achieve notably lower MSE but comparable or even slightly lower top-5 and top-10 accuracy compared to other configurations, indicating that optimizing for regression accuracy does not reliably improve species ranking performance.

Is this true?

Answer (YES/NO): NO